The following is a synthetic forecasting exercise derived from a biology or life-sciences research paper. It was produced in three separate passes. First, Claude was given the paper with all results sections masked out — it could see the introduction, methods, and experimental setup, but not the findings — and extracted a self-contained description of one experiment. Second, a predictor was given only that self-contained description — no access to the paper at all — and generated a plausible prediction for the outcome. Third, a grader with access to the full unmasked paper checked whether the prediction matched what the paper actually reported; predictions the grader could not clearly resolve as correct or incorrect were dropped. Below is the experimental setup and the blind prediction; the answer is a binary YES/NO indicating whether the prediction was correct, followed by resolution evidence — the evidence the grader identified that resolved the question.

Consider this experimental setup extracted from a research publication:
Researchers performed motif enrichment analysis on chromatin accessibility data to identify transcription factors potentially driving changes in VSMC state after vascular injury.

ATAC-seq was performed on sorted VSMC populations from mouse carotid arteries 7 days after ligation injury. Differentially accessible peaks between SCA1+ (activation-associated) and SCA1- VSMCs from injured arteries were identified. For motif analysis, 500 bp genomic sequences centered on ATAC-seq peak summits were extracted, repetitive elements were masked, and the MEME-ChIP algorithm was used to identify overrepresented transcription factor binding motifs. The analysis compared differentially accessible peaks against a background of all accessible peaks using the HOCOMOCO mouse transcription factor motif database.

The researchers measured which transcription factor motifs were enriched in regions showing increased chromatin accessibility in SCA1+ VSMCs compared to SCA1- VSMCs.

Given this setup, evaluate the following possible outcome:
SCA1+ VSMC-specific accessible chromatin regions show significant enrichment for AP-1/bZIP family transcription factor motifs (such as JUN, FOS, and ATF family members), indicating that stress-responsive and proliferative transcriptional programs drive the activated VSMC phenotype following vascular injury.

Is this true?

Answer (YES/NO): YES